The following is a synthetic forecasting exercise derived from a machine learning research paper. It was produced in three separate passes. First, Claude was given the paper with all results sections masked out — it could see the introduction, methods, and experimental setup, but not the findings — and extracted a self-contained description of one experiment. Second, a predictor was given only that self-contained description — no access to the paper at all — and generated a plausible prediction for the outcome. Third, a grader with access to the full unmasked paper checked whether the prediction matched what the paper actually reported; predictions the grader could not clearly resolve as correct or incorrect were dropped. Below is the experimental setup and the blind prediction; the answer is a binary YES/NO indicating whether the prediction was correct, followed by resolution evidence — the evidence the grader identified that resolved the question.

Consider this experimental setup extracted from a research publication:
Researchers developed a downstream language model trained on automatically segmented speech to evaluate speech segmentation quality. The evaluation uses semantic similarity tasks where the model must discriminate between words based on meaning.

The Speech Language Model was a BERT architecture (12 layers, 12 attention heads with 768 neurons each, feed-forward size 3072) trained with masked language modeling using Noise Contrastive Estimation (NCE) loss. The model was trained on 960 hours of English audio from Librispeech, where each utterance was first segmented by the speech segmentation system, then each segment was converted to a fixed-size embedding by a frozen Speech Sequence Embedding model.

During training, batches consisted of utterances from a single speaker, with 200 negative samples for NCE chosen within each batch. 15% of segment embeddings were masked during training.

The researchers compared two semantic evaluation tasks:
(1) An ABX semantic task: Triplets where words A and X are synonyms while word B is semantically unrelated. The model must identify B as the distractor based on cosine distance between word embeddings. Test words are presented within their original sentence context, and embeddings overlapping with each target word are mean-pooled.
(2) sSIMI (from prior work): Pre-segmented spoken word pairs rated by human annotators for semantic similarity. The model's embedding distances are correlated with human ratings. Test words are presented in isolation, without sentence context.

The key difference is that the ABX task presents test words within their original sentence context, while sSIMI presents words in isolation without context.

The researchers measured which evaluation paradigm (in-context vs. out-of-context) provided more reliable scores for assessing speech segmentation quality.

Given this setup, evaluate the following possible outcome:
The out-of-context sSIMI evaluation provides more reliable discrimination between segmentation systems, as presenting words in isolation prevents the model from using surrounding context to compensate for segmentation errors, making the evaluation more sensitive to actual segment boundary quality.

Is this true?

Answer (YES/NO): NO